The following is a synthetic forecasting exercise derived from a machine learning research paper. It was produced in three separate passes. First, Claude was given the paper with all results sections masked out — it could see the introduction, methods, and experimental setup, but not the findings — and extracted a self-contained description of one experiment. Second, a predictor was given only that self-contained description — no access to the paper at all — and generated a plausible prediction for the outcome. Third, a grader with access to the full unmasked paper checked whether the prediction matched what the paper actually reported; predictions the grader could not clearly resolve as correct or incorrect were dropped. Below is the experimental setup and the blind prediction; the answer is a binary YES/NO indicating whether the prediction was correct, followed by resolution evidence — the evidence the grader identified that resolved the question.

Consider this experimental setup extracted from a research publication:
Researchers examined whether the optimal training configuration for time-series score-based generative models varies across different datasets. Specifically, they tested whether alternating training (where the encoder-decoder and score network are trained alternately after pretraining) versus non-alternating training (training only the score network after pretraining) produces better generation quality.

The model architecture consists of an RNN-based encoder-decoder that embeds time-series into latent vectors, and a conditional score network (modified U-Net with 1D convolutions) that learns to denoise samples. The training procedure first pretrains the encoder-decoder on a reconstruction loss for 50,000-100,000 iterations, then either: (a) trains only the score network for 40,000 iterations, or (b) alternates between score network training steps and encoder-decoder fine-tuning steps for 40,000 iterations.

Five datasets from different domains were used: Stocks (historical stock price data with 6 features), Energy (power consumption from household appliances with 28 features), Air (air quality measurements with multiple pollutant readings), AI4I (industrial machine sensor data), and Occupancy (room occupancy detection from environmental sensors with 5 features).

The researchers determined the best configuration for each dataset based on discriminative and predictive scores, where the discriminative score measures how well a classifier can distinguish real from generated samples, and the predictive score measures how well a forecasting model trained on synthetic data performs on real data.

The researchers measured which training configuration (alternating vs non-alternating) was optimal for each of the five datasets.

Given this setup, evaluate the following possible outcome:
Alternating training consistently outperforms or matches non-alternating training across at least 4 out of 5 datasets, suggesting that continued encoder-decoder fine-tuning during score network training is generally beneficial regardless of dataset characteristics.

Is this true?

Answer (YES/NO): NO